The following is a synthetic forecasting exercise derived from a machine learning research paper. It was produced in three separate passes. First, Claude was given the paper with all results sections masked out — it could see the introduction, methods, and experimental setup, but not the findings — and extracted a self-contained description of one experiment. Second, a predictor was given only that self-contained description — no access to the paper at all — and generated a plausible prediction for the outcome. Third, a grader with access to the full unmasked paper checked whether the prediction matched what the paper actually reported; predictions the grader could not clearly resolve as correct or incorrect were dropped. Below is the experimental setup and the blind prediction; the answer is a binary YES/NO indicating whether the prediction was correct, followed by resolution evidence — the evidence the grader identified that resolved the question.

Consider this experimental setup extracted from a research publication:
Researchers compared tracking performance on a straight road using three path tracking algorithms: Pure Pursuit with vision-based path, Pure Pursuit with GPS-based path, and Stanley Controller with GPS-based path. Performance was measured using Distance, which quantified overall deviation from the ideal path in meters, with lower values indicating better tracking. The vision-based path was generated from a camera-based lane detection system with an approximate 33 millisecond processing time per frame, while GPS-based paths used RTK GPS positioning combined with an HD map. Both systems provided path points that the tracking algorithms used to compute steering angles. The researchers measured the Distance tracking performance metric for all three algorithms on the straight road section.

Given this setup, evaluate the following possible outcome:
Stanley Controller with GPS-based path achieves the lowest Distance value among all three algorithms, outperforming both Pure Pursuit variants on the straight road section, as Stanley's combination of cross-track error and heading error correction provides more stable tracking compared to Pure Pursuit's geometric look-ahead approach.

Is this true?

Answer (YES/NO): NO